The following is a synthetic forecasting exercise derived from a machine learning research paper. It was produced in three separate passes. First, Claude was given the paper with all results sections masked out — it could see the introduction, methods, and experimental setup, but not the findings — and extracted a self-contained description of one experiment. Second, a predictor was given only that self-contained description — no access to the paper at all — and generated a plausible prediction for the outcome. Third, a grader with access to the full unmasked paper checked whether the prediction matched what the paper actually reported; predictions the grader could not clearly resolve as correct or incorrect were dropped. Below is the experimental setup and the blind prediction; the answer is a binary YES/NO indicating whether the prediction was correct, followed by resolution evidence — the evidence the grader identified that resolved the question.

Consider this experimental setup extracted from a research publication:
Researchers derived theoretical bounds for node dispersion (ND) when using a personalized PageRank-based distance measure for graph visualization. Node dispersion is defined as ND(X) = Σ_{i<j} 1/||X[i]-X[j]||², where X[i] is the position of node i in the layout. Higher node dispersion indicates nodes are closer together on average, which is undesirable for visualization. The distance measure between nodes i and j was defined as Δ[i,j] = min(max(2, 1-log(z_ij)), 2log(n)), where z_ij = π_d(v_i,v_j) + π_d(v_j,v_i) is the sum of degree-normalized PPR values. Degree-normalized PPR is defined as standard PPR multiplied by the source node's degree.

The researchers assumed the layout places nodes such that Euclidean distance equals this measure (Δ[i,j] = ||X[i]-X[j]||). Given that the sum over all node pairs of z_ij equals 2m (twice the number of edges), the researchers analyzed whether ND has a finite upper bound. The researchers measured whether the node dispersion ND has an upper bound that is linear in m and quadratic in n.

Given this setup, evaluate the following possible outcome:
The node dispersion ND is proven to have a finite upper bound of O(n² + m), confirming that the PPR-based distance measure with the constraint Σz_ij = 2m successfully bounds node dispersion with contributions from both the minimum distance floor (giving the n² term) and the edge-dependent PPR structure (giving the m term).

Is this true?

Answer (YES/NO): YES